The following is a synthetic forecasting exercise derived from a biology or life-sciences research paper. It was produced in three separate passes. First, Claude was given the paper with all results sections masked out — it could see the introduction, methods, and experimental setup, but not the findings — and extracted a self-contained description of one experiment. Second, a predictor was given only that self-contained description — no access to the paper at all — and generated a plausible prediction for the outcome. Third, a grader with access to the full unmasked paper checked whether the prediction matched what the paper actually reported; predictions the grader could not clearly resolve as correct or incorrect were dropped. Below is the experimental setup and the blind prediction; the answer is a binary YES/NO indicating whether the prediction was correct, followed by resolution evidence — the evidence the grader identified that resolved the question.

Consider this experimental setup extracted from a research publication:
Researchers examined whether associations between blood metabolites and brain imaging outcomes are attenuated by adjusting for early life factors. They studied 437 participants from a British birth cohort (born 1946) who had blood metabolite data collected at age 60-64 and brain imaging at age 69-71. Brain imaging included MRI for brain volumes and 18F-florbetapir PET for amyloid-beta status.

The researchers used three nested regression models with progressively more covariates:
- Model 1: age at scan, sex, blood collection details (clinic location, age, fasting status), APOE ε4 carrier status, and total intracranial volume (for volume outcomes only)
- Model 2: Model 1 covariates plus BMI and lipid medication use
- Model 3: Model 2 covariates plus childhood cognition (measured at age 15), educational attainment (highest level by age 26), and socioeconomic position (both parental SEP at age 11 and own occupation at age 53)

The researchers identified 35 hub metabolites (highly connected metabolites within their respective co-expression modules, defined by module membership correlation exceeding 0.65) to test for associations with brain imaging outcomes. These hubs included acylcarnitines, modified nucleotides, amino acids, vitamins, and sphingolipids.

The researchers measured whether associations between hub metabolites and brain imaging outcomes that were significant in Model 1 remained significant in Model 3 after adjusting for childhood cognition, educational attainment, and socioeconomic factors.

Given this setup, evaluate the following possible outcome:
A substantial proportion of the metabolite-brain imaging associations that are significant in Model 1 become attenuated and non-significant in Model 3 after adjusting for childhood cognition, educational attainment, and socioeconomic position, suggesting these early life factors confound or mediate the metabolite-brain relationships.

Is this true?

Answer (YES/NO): NO